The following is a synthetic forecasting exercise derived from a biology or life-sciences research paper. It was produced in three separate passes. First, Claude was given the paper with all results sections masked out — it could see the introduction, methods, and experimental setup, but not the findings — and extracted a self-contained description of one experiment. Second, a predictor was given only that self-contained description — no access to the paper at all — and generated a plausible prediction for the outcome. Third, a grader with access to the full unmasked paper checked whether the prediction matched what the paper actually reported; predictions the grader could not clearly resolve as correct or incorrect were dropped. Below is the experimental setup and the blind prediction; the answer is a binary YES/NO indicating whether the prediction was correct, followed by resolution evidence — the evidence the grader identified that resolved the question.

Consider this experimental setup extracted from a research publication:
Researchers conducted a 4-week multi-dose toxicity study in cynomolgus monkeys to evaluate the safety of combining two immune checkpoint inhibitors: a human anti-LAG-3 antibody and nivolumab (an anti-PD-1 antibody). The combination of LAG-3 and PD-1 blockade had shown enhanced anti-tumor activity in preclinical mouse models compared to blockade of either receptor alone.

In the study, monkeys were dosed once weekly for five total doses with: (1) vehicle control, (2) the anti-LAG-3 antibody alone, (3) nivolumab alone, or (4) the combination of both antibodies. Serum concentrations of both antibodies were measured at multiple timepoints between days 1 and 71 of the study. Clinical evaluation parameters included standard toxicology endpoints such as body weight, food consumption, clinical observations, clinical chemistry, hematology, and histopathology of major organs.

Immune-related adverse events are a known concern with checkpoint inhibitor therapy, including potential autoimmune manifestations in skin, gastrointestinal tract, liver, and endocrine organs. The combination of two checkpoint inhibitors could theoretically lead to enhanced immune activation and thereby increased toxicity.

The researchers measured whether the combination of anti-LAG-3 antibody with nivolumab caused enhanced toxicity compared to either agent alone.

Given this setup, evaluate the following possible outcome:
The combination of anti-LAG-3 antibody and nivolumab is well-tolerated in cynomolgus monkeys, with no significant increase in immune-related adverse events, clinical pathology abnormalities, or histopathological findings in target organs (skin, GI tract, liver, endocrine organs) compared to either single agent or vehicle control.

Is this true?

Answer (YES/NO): NO